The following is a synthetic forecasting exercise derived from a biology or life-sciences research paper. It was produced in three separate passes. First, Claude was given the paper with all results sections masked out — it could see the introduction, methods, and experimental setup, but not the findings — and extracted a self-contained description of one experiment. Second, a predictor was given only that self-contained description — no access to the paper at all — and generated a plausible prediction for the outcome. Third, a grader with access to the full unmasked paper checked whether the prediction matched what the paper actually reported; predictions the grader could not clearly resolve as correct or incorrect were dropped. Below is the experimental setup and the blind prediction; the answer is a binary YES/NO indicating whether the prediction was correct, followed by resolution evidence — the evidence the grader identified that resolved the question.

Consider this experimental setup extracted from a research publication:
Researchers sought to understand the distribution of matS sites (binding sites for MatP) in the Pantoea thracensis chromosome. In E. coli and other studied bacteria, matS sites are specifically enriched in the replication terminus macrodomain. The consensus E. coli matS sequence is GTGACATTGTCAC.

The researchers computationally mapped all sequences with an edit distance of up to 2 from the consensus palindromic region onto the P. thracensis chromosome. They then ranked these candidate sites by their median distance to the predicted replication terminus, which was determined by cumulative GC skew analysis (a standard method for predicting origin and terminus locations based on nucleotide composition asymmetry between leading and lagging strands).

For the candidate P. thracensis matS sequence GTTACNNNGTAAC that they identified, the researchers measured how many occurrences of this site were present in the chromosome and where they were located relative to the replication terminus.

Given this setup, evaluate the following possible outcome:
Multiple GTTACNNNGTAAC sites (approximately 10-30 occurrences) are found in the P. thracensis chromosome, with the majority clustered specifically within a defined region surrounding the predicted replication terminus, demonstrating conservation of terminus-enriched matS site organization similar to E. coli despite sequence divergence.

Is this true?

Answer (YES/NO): NO